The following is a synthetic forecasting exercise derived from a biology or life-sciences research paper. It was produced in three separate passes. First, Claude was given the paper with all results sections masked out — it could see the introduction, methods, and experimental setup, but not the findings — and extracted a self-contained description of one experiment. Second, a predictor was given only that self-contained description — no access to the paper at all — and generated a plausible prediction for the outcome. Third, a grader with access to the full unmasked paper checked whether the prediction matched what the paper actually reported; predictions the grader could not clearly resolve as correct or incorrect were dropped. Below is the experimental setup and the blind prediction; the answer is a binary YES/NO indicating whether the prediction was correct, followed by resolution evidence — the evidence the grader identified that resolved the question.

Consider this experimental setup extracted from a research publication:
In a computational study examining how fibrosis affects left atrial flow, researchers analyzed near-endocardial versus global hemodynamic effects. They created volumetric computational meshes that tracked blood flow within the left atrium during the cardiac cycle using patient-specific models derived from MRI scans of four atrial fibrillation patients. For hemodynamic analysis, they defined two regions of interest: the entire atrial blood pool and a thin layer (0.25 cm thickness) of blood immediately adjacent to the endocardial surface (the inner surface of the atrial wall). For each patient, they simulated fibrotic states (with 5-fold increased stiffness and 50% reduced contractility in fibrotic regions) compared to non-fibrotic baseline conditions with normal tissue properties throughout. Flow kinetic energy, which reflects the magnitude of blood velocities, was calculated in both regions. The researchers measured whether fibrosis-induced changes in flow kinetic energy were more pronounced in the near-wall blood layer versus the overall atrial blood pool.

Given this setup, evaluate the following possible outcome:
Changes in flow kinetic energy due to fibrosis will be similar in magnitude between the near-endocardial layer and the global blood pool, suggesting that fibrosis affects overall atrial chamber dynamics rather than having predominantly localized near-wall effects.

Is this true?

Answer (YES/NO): YES